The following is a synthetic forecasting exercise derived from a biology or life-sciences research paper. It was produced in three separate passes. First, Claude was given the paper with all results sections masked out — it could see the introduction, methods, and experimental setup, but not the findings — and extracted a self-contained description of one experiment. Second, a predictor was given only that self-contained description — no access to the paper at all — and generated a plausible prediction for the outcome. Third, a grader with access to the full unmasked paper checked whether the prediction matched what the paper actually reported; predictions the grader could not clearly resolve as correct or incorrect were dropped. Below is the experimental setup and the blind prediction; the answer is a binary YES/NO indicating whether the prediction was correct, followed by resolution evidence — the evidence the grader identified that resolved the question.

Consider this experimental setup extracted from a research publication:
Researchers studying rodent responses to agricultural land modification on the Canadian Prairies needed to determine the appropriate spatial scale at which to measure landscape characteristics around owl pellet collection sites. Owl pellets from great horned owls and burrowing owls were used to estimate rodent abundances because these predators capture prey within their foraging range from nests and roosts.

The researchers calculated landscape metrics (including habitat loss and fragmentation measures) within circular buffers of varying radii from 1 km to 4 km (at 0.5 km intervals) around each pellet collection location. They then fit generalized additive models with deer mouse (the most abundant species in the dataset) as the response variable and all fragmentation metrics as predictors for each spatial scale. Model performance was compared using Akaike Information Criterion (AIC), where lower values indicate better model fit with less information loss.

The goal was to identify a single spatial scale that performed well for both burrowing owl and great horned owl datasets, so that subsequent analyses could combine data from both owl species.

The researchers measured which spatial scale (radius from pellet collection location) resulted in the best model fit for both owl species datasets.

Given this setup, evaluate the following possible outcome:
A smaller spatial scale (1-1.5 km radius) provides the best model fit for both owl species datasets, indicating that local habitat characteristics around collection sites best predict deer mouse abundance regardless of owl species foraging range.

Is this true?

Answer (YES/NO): NO